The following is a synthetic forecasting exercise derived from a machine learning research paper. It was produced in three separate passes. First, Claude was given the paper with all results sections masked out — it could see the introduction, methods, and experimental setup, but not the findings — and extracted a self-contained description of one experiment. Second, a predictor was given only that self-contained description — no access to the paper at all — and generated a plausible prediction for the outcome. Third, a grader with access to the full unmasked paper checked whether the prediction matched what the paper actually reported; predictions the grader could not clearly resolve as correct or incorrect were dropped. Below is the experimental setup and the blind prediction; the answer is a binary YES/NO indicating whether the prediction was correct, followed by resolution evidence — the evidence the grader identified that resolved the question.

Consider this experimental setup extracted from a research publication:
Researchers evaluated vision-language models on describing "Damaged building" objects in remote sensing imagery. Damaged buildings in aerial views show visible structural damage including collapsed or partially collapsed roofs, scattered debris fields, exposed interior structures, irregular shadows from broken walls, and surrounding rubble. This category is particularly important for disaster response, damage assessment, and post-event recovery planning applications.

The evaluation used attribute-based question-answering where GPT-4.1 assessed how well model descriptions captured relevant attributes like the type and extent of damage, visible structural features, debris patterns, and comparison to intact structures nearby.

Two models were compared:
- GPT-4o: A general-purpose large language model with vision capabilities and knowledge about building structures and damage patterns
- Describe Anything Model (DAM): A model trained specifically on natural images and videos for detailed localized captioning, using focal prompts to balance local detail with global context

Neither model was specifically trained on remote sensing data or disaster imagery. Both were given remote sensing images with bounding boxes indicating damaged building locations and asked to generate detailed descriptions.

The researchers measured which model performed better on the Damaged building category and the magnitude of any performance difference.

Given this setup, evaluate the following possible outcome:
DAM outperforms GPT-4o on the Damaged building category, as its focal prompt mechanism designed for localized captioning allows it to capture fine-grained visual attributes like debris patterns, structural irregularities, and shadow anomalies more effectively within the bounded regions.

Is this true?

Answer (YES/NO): NO